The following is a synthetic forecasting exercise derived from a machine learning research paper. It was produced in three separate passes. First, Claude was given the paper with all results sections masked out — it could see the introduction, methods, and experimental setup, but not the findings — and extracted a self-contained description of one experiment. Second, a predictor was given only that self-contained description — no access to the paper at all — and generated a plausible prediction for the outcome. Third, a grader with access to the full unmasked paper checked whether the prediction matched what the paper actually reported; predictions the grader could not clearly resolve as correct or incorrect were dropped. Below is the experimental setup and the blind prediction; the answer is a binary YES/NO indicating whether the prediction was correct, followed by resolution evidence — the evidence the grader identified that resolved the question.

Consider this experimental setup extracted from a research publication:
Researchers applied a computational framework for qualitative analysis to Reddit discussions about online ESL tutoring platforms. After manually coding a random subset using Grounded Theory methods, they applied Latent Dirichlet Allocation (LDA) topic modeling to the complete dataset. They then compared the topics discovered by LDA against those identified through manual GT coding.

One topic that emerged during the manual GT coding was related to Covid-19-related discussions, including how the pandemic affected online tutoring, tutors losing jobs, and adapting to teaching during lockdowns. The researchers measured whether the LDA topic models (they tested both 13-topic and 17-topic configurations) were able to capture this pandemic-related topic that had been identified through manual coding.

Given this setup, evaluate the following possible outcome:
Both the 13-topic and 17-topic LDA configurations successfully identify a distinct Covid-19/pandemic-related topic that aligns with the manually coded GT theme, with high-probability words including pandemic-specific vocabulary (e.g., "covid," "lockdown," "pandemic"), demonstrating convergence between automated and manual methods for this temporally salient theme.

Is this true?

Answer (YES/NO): NO